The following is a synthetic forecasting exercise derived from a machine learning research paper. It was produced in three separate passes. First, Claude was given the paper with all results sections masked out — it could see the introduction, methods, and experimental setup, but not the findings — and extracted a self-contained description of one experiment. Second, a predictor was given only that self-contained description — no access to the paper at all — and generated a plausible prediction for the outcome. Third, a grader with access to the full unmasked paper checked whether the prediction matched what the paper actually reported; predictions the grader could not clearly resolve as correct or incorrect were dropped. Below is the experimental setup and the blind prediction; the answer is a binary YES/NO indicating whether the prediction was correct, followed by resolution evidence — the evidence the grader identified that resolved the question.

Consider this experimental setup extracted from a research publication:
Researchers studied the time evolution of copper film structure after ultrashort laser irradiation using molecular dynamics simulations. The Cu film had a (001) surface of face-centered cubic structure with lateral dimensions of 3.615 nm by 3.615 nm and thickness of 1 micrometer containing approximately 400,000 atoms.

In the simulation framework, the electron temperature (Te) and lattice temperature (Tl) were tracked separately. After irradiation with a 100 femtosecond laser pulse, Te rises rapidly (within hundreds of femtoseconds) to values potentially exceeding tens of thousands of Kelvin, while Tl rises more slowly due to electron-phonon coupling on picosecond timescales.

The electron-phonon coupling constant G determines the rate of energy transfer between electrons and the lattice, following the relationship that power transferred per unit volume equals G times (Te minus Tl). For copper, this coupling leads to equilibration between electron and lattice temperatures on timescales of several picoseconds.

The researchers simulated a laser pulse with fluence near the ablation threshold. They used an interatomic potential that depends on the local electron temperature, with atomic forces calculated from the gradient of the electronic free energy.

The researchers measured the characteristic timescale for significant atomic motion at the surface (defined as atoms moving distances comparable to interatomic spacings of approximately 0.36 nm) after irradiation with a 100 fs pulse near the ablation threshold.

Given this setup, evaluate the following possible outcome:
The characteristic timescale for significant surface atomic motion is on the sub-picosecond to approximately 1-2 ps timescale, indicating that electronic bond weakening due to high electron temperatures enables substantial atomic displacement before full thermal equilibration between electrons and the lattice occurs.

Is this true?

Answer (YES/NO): YES